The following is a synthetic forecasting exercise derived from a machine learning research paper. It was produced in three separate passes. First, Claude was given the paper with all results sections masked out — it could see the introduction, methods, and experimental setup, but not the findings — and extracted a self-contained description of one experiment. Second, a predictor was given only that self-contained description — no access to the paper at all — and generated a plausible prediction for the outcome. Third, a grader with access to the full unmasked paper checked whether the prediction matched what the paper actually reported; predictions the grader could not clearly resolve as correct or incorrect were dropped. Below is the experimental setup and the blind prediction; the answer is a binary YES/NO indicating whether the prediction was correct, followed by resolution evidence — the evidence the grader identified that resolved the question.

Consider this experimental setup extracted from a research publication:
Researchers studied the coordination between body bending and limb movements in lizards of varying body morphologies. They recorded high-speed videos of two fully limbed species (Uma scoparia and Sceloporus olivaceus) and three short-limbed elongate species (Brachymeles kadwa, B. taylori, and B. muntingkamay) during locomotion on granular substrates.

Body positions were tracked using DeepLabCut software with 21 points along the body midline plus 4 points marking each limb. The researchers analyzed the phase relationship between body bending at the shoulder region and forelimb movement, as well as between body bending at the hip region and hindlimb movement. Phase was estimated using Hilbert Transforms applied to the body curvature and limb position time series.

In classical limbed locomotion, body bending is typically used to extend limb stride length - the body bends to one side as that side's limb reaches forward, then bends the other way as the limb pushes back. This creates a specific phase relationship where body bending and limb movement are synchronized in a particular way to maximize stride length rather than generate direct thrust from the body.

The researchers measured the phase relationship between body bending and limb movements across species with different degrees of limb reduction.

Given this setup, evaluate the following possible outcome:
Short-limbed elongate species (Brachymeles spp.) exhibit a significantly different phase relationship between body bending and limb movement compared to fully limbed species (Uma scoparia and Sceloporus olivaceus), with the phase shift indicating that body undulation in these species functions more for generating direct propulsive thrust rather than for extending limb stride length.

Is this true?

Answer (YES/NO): NO